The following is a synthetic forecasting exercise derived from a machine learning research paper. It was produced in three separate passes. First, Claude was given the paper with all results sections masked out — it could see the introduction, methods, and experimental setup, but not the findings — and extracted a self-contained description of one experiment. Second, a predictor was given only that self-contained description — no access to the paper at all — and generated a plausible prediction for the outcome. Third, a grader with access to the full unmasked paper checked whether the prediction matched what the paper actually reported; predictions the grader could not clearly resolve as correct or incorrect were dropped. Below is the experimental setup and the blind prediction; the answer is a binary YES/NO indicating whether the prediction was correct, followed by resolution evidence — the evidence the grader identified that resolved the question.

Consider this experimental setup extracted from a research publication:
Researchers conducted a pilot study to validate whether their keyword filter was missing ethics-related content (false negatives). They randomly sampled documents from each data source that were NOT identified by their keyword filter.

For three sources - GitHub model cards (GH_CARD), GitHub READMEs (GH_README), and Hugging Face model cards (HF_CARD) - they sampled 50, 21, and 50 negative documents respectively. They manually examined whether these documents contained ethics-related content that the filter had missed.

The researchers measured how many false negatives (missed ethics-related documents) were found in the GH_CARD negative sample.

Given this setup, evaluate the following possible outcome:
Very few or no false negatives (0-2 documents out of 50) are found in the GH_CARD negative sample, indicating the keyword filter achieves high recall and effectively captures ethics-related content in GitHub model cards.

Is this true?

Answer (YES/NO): YES